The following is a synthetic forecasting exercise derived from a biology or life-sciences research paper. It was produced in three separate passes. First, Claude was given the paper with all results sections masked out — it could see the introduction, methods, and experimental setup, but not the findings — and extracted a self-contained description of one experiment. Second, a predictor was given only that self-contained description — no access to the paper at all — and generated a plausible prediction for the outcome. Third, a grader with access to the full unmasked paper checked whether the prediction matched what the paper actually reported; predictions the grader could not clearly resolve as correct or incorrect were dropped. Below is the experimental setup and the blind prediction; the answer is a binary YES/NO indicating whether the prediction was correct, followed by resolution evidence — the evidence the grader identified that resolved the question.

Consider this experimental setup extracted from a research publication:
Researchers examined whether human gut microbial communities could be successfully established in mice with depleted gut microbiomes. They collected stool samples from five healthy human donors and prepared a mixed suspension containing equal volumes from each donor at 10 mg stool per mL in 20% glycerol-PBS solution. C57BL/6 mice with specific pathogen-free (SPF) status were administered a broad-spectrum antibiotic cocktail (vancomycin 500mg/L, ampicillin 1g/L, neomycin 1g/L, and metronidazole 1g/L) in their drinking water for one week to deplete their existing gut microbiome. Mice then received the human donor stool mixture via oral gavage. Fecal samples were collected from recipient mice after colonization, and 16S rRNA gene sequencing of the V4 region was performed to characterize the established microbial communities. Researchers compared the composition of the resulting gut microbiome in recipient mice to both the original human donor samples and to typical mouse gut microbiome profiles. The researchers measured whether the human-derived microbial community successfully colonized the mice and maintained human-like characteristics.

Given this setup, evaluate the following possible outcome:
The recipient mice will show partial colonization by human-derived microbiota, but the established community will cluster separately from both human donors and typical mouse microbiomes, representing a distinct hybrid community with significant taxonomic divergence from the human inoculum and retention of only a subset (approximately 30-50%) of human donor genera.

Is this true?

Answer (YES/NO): NO